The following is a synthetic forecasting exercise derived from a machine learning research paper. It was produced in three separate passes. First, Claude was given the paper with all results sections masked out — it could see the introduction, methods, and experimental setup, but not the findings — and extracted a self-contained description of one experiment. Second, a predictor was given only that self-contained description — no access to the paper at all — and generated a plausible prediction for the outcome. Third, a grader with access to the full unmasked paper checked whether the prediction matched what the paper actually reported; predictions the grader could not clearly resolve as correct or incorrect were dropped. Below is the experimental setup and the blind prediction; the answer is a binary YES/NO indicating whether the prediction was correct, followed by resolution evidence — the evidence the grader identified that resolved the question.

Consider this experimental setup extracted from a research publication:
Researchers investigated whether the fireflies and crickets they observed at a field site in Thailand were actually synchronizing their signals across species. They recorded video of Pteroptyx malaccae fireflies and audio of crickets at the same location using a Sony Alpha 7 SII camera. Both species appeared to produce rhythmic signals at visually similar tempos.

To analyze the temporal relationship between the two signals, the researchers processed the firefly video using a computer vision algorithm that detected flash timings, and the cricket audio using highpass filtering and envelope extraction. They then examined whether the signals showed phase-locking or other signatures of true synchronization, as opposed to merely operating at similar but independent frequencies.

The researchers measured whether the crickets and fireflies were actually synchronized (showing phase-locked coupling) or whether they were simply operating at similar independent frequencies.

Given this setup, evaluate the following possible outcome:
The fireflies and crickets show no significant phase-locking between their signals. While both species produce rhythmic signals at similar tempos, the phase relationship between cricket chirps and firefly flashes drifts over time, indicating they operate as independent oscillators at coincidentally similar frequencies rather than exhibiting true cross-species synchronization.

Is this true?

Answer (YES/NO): YES